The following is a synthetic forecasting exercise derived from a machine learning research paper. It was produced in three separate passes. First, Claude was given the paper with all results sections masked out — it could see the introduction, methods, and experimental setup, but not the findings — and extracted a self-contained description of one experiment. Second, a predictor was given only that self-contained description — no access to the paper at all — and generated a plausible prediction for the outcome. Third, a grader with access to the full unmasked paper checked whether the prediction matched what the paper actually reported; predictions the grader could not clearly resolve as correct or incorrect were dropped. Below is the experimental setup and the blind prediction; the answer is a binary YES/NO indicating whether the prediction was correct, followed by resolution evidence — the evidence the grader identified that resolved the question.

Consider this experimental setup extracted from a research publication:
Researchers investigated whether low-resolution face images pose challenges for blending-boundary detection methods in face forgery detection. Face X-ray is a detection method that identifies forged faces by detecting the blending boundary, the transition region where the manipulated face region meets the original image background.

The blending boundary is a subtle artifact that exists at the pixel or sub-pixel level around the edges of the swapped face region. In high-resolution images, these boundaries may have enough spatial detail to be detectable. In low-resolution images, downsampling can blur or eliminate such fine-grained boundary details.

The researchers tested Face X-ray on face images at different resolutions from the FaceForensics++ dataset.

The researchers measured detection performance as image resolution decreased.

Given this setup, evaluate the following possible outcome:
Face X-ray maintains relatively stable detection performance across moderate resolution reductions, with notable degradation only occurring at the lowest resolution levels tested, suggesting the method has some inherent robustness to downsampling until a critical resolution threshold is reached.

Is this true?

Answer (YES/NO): NO